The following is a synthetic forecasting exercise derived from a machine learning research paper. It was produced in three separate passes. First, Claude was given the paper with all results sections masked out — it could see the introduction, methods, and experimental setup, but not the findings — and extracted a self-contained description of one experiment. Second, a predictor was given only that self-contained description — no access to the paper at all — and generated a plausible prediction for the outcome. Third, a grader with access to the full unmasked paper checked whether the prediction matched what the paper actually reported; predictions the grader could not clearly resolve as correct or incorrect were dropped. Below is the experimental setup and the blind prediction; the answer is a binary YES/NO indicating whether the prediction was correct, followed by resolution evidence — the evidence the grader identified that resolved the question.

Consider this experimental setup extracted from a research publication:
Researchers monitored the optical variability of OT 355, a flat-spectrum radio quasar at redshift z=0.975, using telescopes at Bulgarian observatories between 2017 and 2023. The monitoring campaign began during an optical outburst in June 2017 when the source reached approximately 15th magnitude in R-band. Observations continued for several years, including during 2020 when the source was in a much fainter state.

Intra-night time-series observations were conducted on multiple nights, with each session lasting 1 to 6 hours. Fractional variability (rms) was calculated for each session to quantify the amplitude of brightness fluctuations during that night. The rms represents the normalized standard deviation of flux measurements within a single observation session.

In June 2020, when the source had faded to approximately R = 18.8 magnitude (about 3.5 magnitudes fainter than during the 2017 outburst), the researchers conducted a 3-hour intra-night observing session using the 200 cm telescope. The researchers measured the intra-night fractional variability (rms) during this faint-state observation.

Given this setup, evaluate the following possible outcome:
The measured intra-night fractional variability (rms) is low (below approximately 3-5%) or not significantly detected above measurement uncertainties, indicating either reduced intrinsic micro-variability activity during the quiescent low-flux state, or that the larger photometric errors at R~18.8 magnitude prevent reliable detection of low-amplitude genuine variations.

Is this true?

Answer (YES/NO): YES